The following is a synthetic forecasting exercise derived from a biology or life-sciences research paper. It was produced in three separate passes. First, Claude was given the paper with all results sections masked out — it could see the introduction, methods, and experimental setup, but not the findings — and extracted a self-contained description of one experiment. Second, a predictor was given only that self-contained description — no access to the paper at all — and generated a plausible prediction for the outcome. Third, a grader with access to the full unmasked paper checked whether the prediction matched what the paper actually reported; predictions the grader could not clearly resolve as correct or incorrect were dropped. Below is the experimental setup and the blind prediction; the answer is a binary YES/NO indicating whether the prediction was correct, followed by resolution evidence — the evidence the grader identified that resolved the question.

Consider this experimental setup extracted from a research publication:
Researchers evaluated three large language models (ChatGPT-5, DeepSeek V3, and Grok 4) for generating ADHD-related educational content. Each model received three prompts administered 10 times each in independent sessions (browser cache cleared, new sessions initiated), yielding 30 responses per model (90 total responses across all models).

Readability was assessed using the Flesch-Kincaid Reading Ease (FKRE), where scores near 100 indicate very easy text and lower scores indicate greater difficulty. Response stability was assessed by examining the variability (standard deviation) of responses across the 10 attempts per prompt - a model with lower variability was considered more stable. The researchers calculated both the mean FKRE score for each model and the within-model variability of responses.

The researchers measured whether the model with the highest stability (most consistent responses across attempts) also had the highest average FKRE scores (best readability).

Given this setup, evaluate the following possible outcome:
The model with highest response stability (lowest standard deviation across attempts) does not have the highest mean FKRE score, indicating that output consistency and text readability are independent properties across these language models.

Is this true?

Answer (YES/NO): NO